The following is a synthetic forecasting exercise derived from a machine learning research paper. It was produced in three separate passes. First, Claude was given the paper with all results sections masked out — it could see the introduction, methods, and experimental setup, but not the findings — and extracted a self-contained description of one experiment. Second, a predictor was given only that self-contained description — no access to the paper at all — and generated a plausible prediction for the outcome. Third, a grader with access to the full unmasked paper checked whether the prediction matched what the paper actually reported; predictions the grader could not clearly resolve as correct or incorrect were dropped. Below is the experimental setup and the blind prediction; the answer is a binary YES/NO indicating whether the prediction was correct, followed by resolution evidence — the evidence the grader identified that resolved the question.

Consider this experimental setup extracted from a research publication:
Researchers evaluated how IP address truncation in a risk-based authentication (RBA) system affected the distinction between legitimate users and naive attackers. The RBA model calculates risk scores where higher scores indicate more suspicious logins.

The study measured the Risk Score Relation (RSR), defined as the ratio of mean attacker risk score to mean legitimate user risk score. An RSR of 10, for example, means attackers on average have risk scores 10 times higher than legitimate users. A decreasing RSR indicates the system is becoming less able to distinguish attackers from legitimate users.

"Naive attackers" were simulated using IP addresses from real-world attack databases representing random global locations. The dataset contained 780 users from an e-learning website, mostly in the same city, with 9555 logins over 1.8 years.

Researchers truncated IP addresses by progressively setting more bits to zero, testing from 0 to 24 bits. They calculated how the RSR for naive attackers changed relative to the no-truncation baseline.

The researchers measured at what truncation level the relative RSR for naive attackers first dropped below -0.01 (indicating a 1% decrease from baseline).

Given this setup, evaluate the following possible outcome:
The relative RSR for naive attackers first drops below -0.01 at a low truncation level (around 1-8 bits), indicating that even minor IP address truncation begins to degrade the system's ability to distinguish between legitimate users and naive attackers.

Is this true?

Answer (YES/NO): YES